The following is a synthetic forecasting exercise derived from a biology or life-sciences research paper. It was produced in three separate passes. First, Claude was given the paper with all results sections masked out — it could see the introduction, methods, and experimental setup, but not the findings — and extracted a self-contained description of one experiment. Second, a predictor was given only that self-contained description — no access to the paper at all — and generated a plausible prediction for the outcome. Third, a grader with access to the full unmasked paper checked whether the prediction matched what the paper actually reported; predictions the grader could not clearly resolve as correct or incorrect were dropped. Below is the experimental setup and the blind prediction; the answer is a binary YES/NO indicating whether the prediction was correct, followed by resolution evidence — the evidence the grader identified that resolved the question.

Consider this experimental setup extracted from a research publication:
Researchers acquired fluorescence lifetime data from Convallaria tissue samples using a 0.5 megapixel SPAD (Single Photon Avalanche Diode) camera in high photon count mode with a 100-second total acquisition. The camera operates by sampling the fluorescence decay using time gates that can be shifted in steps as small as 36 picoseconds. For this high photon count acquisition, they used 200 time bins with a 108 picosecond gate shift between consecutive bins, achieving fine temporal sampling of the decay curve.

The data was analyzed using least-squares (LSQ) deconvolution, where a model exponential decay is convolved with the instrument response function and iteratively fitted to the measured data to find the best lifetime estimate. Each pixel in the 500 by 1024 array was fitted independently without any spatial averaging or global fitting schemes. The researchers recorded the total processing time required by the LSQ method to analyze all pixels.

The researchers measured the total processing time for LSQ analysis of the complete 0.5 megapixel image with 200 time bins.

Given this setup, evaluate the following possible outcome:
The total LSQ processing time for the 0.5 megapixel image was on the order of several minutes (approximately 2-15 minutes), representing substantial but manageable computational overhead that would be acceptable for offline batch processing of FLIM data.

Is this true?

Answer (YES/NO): NO